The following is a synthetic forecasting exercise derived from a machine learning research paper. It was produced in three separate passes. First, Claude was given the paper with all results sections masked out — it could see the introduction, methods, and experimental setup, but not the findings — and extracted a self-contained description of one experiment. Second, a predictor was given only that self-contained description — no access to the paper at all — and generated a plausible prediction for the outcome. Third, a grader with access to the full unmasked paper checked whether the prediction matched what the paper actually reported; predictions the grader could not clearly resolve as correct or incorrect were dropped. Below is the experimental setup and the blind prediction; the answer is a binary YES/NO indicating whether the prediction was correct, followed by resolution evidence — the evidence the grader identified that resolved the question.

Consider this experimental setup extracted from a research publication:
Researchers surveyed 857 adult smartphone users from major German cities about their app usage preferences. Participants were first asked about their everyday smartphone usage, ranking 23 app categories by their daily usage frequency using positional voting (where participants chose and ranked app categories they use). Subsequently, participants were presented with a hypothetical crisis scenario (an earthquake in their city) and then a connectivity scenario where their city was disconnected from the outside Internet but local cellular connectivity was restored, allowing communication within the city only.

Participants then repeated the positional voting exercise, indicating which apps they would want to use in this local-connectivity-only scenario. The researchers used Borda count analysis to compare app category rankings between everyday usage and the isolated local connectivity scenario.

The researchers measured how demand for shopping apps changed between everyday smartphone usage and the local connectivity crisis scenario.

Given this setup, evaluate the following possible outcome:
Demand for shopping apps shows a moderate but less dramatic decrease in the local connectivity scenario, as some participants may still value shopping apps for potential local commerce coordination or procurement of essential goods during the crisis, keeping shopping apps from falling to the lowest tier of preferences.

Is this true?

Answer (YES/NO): NO